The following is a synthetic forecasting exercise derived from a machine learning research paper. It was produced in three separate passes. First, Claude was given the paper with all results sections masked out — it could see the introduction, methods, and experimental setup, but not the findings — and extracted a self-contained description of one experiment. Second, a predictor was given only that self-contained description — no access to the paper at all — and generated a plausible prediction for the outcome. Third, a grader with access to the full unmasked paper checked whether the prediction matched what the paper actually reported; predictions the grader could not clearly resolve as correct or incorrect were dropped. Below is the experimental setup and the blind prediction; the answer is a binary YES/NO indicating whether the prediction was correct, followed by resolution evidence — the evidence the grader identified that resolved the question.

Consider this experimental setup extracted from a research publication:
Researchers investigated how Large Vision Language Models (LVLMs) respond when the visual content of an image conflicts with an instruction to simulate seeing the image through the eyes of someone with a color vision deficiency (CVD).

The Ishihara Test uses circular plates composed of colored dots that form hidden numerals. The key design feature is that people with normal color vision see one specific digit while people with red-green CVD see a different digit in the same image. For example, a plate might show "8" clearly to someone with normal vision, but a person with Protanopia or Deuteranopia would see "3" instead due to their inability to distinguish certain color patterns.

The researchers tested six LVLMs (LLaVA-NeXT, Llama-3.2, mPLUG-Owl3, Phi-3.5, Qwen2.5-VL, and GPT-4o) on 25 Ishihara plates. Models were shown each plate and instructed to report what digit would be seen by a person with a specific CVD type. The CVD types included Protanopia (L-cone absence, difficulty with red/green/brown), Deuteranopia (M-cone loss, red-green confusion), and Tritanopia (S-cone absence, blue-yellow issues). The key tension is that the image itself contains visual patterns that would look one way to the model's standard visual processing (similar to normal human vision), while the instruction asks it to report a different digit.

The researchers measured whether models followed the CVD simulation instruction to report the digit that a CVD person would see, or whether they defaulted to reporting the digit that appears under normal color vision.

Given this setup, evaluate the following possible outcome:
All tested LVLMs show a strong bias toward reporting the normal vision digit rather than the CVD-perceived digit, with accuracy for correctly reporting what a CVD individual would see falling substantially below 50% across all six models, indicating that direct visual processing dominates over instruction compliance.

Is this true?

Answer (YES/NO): YES